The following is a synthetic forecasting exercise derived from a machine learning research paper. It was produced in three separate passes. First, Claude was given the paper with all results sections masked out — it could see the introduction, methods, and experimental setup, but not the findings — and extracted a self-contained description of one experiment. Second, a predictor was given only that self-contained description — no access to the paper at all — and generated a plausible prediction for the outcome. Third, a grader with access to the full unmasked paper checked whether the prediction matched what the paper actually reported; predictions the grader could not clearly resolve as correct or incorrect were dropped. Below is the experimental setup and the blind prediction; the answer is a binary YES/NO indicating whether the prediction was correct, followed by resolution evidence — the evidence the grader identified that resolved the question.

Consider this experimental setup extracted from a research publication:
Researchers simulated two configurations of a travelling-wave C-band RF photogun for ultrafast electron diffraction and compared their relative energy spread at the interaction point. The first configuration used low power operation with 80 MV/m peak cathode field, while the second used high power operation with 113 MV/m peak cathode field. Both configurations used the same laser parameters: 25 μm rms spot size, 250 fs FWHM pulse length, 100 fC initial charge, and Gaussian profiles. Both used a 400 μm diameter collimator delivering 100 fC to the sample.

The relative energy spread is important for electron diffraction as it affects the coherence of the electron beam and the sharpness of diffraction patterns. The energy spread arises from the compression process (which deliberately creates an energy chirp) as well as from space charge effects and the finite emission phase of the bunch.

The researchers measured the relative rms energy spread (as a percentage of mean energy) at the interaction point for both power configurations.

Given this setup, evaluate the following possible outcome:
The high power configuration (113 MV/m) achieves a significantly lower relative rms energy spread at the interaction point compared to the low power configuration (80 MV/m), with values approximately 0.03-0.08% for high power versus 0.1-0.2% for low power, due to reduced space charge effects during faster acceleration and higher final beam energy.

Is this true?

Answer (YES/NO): NO